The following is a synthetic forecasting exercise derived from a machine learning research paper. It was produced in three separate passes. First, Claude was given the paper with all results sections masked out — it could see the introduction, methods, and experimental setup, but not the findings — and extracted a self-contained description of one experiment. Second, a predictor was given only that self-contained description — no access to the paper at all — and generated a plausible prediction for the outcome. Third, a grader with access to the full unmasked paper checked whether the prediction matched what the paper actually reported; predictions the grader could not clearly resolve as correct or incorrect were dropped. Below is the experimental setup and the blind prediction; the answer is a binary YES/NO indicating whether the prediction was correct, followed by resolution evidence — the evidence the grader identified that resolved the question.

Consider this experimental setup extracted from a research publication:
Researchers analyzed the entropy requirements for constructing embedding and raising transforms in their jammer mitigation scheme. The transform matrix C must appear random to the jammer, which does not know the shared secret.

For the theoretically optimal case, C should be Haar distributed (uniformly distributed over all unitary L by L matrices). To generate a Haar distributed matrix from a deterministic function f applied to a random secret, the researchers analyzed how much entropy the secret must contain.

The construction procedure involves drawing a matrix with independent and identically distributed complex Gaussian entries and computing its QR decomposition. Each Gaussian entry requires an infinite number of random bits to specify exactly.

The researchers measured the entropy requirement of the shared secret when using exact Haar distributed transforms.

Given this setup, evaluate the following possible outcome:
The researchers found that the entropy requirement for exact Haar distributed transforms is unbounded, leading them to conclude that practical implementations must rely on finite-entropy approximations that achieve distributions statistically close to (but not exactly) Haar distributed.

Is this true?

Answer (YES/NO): NO